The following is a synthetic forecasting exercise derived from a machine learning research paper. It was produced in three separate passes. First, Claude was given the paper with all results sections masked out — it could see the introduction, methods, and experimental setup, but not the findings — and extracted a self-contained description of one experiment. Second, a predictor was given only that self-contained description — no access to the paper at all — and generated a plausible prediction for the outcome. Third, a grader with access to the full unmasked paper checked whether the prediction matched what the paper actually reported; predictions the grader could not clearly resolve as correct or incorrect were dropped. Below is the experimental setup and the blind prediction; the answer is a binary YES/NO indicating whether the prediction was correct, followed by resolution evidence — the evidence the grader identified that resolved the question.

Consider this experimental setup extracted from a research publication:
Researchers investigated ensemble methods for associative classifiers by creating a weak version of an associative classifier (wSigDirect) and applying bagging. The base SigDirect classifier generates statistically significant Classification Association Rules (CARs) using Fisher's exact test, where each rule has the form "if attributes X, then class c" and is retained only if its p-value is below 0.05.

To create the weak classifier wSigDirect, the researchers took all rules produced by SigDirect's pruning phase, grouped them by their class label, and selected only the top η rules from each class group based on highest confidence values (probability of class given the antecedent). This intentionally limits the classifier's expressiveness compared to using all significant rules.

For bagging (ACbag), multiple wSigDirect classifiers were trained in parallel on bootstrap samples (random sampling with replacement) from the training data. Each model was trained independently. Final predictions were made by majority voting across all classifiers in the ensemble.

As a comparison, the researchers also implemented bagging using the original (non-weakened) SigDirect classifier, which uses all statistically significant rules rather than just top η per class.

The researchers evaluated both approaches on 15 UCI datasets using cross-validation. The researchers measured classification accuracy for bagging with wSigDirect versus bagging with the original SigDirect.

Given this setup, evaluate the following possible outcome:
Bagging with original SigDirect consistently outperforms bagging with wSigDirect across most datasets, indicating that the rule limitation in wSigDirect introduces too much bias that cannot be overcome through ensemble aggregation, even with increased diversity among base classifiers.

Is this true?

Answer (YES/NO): NO